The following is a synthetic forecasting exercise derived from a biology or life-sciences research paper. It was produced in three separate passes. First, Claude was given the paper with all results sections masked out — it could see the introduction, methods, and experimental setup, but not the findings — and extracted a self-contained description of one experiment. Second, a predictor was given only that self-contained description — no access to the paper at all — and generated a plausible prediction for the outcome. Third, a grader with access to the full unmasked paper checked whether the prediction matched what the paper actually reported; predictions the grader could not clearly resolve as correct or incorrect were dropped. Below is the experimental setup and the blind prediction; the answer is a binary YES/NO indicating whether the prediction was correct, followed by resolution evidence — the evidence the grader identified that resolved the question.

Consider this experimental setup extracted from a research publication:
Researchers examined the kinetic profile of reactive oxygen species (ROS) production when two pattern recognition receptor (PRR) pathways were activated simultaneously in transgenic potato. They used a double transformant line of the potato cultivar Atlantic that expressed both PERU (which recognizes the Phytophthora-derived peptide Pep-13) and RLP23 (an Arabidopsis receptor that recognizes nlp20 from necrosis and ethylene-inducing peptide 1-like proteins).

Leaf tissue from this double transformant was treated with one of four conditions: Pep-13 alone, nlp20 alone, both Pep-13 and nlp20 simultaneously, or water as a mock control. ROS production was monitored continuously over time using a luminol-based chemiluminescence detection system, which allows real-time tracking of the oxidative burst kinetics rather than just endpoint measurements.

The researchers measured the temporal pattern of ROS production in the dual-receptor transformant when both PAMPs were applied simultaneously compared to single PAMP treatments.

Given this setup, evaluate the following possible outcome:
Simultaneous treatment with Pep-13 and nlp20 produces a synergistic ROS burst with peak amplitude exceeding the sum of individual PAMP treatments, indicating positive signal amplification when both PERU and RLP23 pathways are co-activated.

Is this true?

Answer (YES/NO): NO